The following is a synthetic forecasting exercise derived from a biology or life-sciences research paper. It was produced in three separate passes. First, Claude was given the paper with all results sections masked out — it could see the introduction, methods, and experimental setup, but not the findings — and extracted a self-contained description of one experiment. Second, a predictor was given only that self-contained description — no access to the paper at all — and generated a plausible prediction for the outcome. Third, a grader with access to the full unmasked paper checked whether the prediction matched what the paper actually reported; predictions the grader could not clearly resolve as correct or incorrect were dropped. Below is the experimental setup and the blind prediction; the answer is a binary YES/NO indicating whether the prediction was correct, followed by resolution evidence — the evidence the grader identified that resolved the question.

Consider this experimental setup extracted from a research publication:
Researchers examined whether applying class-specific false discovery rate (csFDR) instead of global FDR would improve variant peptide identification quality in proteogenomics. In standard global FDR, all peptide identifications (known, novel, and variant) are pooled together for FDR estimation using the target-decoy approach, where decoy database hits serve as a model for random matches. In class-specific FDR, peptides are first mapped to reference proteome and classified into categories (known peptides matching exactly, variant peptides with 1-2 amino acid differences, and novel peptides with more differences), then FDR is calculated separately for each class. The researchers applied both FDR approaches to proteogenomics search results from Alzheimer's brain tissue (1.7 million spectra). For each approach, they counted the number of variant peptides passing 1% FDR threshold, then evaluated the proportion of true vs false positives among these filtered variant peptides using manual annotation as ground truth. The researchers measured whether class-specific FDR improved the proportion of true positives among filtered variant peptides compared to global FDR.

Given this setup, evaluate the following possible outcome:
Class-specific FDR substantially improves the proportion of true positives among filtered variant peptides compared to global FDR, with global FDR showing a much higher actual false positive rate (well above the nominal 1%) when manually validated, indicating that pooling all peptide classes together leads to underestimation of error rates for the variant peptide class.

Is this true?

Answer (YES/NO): NO